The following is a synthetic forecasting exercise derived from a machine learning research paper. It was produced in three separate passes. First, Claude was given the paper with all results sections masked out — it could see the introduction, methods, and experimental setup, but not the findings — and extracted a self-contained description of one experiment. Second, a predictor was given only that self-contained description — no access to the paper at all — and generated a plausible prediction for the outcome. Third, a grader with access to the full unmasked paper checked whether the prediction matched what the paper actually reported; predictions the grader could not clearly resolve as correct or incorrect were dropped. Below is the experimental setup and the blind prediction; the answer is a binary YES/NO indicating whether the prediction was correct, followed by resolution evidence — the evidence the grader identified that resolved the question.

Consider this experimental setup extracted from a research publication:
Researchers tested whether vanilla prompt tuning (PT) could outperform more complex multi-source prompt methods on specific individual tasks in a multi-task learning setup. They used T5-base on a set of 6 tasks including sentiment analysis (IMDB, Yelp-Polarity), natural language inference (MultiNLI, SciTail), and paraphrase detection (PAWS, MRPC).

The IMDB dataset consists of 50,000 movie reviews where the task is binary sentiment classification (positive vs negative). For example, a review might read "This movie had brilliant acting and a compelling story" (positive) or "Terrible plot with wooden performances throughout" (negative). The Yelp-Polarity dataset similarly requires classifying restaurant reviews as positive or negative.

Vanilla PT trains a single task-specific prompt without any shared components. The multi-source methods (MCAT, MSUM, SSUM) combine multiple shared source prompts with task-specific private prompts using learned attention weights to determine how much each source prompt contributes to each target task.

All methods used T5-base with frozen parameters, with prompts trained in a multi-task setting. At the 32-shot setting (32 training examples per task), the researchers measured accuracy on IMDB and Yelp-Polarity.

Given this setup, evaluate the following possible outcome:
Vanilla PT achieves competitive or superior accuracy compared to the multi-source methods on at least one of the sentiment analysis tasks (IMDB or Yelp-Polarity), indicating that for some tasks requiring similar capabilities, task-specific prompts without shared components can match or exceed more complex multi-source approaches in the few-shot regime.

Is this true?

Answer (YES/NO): YES